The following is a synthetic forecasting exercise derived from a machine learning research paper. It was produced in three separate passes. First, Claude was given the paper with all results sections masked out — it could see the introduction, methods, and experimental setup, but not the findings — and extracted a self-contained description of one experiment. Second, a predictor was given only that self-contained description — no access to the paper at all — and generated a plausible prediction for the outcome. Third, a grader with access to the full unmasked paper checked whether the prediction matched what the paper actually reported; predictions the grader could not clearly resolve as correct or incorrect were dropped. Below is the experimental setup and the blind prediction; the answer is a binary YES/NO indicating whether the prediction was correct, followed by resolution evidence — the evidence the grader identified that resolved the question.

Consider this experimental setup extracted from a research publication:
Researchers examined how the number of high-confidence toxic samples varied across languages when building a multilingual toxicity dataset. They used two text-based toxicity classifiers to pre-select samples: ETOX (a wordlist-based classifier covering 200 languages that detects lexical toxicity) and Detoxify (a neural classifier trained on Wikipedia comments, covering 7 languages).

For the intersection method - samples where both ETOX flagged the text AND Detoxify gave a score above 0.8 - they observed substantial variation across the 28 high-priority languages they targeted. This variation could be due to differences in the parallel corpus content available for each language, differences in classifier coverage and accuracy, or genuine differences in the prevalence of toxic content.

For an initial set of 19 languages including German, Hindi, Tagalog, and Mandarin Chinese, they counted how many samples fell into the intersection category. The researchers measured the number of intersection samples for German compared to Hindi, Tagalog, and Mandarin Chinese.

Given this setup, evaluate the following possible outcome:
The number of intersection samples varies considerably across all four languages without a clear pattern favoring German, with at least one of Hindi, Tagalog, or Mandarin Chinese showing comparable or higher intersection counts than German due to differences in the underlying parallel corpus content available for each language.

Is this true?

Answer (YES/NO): NO